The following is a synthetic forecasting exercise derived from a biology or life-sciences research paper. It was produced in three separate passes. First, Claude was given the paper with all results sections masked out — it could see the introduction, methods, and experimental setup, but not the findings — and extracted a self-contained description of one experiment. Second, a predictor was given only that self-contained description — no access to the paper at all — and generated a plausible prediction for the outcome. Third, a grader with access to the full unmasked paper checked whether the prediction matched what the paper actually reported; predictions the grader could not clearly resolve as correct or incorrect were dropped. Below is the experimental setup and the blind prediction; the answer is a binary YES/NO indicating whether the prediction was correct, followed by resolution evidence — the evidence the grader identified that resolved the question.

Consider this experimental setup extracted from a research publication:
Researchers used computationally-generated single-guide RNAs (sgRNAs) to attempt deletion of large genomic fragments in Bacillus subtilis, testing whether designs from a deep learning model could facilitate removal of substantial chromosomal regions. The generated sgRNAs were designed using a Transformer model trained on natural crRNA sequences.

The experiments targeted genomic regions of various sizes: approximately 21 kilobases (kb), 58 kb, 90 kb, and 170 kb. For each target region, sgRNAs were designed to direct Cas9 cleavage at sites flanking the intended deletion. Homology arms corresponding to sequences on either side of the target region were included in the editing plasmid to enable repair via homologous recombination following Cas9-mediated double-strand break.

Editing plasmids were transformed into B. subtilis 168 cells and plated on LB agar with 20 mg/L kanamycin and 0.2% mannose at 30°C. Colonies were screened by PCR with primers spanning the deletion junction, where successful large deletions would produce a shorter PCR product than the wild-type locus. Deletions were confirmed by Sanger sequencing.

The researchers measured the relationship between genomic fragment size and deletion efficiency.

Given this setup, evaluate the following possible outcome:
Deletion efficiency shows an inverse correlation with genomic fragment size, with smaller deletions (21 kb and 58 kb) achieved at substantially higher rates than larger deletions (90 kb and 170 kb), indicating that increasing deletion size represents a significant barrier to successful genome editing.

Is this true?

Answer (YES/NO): NO